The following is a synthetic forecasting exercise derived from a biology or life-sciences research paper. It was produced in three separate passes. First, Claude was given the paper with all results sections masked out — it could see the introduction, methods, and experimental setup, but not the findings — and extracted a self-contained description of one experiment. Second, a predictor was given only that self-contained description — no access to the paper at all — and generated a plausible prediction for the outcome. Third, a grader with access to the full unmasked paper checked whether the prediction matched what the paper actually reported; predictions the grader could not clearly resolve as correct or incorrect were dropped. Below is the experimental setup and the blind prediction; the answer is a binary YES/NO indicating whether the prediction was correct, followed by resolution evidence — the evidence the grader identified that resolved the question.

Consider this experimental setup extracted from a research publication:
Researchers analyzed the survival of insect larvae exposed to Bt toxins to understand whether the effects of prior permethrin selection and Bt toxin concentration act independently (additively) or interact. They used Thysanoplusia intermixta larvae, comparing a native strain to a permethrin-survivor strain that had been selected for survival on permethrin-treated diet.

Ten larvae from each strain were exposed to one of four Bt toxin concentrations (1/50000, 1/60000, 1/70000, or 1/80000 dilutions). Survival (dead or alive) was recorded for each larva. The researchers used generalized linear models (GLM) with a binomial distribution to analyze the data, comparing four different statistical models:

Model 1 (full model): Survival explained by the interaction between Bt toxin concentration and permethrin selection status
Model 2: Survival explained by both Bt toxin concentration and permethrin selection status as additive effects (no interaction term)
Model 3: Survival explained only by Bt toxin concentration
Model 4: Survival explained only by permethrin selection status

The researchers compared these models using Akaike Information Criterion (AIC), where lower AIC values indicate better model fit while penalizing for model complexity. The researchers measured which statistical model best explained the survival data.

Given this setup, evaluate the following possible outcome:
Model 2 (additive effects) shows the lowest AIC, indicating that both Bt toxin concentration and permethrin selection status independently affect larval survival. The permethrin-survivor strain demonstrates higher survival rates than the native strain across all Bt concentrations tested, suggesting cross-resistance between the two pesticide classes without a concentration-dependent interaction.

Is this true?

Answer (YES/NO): NO